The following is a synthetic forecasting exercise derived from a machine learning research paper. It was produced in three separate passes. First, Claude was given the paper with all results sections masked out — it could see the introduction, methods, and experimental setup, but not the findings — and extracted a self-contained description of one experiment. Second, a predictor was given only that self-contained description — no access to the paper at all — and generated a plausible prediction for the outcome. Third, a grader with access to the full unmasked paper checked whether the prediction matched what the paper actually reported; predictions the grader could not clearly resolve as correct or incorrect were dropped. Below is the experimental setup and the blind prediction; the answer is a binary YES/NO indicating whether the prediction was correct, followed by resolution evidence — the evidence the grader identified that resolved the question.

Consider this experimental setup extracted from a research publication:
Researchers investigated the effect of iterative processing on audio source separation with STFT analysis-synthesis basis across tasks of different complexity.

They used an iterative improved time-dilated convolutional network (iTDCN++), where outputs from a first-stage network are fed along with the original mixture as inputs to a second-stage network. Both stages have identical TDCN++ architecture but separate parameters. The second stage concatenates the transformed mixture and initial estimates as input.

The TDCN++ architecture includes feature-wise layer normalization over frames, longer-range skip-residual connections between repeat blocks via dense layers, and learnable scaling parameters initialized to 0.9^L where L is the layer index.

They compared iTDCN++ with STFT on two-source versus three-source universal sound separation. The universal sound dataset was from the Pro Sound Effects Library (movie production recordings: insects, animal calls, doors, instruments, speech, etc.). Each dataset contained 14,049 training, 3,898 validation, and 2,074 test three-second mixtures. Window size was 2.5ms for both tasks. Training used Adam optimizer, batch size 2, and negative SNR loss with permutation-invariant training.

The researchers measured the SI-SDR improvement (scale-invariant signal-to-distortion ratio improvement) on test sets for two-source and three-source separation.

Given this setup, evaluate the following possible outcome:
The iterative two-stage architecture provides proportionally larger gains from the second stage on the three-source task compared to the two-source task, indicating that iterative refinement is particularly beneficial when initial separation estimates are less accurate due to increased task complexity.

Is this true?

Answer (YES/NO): NO